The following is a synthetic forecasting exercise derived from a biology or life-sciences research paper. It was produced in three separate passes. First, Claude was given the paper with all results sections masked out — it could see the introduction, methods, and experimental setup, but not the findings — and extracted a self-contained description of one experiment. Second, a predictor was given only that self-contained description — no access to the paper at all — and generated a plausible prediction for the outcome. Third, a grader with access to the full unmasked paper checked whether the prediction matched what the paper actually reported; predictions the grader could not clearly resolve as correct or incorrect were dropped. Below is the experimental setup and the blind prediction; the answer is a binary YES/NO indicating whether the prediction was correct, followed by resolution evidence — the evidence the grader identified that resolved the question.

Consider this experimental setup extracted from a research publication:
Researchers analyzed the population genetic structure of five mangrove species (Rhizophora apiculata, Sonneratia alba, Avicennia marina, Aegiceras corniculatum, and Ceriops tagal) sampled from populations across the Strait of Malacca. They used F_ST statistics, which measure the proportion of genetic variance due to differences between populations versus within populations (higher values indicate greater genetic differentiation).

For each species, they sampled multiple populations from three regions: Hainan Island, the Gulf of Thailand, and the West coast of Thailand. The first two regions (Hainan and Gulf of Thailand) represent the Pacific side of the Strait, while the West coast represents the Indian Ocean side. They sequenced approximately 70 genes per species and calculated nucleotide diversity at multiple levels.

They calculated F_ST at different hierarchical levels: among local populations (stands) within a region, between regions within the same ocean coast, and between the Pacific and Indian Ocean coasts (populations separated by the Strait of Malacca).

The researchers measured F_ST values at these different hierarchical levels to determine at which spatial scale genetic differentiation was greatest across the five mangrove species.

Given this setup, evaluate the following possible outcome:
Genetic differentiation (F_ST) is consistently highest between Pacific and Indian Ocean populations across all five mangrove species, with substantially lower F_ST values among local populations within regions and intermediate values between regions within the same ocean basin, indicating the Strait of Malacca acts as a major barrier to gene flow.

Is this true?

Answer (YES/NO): NO